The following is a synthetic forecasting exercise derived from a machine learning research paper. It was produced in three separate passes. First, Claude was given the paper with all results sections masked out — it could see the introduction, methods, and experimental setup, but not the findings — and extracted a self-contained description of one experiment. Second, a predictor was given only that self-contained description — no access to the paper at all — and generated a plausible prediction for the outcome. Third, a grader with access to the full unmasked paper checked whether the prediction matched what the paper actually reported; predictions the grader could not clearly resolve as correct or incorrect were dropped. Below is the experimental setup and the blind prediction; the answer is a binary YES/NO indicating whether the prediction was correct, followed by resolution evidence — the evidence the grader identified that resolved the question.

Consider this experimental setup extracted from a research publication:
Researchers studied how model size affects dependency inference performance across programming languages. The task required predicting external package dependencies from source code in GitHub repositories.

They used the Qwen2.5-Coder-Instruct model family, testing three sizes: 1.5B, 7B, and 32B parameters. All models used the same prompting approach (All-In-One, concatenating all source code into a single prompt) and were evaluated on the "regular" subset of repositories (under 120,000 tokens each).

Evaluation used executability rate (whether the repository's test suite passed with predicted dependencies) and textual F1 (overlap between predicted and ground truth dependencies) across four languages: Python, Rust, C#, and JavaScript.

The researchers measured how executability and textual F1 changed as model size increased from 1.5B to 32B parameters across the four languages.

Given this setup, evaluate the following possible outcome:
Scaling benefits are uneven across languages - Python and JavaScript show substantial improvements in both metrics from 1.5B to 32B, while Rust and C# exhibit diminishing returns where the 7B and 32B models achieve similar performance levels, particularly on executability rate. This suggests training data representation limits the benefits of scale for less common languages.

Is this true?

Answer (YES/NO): NO